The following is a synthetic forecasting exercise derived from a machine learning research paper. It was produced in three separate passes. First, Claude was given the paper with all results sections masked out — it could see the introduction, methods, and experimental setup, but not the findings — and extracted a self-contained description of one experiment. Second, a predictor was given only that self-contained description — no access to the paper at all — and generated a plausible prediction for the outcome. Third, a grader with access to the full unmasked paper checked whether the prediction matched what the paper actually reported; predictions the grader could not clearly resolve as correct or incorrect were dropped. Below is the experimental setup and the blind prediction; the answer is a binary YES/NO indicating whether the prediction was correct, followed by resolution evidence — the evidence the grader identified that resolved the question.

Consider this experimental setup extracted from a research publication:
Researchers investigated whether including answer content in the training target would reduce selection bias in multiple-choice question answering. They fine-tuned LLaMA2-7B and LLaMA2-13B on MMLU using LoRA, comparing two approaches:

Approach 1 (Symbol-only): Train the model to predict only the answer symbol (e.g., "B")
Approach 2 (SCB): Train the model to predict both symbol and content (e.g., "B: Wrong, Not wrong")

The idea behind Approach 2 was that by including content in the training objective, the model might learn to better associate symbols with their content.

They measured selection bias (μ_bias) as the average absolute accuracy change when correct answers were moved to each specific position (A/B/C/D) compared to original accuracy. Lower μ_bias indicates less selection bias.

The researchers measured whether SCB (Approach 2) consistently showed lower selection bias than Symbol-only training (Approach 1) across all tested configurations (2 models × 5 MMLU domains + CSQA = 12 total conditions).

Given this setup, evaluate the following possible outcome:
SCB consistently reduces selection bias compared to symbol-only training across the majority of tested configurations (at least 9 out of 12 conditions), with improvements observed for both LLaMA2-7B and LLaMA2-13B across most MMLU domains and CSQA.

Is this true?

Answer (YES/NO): NO